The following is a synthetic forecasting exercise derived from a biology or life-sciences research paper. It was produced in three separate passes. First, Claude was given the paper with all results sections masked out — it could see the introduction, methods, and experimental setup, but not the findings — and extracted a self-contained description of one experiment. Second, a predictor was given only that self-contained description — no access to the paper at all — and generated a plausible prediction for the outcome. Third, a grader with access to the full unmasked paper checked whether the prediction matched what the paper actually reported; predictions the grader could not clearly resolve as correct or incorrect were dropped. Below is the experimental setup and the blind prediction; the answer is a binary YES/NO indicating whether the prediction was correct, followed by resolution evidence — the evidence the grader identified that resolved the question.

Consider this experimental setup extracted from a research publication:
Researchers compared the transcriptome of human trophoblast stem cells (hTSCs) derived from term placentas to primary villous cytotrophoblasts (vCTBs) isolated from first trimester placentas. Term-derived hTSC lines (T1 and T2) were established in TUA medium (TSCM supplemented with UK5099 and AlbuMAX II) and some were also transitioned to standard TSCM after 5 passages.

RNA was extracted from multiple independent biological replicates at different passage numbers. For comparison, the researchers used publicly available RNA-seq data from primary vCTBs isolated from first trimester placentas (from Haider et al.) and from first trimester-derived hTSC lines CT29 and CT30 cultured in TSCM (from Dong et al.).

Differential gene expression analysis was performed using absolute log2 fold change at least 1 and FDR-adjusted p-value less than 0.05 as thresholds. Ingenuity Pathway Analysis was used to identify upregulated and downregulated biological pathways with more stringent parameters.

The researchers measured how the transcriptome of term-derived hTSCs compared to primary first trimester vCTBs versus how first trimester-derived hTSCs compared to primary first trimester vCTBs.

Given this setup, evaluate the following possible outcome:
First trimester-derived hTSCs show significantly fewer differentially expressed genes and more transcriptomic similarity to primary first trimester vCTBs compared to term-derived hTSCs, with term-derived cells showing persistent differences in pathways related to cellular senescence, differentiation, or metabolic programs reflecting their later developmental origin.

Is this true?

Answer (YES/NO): NO